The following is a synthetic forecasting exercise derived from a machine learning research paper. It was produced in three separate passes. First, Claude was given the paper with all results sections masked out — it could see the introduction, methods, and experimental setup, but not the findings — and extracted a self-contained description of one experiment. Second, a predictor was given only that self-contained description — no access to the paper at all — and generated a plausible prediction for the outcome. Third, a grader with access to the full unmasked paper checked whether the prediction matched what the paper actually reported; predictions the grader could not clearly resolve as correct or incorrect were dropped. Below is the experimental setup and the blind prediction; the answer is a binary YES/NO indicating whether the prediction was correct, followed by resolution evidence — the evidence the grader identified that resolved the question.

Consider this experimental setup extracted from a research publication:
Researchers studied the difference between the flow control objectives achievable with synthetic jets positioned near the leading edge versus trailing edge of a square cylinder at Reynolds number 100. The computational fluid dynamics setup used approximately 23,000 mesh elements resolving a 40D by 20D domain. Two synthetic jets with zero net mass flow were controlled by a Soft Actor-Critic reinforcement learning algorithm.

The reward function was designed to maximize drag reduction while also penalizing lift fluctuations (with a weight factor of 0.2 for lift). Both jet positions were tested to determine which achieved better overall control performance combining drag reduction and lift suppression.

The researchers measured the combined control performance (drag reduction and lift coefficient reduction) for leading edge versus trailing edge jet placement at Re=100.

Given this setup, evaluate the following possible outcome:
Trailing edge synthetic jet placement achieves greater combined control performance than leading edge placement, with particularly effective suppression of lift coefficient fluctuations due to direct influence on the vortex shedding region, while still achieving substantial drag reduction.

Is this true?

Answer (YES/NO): YES